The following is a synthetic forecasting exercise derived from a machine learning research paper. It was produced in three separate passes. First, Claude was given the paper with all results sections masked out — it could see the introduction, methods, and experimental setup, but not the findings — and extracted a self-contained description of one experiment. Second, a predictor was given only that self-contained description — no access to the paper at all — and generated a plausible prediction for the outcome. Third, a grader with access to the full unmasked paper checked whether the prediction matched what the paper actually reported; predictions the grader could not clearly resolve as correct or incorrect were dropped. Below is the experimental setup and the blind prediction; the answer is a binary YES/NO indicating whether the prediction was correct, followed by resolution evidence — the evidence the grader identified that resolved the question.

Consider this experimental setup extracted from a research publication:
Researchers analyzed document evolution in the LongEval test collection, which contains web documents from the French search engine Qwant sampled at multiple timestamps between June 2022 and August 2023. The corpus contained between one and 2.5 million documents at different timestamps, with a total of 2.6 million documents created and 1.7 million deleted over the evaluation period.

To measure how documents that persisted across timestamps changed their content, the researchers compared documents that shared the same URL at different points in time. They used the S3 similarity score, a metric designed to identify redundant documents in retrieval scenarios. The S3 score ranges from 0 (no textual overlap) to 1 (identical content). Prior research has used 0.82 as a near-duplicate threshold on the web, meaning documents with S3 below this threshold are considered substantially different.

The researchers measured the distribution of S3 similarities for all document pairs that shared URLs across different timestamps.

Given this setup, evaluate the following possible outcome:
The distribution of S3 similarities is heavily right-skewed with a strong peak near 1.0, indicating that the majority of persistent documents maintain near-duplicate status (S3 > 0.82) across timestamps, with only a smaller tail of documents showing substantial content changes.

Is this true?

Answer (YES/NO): NO